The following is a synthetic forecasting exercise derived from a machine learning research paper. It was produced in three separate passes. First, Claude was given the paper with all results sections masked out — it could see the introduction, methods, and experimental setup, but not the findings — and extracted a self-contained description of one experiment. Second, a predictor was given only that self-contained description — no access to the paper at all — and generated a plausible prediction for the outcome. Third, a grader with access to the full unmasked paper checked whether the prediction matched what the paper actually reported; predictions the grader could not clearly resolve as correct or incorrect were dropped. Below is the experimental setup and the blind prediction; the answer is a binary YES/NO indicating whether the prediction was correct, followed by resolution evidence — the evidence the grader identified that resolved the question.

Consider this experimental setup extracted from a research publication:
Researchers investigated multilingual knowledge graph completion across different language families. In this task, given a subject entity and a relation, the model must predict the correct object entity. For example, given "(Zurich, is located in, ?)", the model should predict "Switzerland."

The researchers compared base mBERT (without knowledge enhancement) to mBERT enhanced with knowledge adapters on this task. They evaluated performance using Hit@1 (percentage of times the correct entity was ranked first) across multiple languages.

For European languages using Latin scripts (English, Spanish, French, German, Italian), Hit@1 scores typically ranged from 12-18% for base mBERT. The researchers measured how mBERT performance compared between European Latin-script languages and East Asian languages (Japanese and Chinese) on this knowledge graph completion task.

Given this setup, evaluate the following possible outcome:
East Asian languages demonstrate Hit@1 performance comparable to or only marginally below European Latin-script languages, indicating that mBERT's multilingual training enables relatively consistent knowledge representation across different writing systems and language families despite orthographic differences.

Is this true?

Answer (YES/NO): NO